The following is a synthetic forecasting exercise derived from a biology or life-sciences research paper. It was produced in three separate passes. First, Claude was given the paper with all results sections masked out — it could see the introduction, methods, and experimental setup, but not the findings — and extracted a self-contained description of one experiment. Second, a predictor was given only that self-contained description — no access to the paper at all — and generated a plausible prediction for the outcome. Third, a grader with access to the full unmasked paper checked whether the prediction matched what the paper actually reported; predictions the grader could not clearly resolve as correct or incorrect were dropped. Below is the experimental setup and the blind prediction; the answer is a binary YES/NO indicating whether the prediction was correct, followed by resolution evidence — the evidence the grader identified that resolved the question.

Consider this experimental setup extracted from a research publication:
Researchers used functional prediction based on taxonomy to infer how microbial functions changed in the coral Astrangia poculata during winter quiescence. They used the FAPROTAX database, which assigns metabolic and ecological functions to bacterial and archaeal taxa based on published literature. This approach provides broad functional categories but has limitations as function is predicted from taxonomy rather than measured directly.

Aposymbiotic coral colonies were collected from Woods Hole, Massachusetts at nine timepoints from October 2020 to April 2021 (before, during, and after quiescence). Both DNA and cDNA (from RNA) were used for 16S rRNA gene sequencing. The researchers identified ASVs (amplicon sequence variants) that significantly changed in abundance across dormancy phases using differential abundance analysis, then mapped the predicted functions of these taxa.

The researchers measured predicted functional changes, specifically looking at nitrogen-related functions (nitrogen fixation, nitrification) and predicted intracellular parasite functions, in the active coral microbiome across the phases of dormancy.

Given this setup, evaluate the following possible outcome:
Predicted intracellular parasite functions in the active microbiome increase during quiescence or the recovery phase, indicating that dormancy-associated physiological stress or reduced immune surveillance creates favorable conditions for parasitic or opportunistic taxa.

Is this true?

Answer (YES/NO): NO